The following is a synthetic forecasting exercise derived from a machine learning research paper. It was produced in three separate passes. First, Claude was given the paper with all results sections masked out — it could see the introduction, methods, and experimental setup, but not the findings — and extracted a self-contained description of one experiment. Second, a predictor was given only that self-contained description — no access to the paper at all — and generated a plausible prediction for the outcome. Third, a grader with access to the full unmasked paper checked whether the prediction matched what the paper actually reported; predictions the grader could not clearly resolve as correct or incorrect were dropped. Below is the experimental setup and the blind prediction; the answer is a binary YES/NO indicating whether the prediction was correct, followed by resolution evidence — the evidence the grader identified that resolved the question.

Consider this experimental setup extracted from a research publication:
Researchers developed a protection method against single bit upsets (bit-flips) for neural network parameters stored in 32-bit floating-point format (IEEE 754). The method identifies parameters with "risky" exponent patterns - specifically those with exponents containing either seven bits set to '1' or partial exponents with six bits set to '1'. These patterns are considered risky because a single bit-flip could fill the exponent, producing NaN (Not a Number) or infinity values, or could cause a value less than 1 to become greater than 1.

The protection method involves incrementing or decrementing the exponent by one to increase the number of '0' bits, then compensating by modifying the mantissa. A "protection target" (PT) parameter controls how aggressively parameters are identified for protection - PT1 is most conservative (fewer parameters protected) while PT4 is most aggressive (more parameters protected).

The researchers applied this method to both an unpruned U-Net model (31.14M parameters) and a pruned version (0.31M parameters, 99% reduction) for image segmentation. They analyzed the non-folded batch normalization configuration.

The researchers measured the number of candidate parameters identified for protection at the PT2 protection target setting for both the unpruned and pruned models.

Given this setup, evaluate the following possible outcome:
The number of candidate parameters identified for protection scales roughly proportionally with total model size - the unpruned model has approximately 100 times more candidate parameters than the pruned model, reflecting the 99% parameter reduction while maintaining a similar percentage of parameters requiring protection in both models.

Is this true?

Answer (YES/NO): NO